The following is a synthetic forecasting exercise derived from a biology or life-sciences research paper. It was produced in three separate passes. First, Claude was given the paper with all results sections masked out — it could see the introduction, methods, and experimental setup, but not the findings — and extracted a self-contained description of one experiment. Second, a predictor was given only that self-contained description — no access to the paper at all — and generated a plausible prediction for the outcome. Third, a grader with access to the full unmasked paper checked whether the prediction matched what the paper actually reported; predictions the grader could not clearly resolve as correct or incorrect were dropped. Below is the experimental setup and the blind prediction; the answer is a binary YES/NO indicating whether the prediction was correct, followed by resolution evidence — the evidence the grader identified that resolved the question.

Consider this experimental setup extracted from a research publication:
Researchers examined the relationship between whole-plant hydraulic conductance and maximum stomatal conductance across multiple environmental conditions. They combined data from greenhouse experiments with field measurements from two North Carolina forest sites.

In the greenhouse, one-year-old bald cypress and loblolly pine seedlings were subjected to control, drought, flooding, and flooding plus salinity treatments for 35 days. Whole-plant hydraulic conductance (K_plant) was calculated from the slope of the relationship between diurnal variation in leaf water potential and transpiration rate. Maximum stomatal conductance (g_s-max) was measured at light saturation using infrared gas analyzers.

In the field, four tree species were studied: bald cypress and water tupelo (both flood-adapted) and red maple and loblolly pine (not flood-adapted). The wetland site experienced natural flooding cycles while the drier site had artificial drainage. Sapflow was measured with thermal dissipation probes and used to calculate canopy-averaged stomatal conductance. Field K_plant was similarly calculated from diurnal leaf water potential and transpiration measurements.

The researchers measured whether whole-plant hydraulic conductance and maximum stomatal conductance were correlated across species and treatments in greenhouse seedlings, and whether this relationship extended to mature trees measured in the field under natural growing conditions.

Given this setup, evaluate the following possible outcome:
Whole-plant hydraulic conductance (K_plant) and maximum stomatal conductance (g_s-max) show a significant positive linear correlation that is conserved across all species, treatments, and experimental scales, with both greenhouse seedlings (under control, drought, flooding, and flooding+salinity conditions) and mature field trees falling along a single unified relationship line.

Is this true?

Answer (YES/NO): YES